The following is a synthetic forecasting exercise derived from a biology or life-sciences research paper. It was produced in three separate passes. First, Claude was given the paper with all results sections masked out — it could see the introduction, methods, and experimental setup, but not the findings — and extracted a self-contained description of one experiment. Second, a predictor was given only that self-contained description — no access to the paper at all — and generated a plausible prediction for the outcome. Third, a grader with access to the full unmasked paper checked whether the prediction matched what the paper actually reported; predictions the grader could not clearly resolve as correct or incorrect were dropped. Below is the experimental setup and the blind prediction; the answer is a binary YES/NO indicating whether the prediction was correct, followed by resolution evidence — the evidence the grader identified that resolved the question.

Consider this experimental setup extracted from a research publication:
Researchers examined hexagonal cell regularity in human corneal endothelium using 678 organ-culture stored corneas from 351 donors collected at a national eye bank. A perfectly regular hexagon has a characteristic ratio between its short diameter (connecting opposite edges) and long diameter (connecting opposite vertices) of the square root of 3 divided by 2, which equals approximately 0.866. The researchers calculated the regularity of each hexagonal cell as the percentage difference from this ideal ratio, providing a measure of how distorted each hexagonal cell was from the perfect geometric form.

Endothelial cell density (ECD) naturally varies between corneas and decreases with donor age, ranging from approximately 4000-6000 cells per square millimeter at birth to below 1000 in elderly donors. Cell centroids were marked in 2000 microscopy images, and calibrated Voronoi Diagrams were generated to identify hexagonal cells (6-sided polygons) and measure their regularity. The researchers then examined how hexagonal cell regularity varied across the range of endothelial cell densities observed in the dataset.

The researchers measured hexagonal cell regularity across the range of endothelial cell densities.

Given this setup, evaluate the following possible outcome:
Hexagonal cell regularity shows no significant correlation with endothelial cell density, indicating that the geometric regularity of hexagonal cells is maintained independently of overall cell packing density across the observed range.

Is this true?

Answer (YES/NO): YES